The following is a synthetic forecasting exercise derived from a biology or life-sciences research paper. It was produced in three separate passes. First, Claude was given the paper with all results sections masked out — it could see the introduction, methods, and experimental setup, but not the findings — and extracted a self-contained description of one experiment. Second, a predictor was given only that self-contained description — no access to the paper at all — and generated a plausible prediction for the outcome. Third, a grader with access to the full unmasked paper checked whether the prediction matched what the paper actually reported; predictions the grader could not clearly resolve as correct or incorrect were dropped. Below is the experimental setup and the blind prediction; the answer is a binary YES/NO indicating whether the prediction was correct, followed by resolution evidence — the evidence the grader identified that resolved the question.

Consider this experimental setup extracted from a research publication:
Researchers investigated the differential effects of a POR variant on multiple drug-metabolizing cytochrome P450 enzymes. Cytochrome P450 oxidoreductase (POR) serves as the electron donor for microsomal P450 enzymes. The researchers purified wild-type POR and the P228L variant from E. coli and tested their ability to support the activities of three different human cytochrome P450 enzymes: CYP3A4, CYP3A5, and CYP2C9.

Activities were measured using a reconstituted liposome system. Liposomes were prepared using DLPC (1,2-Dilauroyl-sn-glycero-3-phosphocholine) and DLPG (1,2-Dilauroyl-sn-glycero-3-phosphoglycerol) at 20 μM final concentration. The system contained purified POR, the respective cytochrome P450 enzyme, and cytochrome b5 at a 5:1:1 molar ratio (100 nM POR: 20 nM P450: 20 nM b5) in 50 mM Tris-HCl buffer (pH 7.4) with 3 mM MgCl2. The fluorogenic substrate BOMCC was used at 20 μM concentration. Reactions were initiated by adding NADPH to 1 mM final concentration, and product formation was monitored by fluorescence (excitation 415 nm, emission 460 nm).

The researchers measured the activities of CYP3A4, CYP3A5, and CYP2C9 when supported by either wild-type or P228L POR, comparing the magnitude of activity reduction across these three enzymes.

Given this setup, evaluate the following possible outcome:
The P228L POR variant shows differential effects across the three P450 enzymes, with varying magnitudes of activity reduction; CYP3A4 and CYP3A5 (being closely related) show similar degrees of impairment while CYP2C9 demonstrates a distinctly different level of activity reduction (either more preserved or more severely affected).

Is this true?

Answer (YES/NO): NO